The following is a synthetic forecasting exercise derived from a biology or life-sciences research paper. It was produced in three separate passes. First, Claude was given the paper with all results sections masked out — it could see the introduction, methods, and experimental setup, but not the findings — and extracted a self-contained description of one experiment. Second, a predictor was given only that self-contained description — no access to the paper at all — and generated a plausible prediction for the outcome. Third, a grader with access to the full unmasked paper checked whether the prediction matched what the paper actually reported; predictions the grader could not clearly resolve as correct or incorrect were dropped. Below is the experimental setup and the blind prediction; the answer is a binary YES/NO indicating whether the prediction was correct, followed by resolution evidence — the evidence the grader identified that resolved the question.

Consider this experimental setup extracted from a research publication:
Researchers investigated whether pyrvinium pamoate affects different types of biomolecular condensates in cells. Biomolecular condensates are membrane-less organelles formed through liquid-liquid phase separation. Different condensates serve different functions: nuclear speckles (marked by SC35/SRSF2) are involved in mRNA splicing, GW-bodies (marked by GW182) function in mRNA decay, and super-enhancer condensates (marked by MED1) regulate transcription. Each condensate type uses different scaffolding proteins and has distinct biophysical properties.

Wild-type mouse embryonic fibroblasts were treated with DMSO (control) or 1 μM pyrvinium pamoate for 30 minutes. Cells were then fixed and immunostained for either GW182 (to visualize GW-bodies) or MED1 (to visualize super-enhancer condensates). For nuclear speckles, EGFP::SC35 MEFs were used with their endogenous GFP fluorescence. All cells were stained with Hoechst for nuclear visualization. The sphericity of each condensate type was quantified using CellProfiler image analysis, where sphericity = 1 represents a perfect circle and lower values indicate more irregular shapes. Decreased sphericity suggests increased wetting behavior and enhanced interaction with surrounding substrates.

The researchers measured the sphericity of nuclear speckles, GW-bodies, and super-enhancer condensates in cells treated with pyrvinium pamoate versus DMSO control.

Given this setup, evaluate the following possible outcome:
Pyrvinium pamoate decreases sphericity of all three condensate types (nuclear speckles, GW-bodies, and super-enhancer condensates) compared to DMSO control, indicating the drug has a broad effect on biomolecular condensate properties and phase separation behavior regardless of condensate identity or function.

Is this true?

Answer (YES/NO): NO